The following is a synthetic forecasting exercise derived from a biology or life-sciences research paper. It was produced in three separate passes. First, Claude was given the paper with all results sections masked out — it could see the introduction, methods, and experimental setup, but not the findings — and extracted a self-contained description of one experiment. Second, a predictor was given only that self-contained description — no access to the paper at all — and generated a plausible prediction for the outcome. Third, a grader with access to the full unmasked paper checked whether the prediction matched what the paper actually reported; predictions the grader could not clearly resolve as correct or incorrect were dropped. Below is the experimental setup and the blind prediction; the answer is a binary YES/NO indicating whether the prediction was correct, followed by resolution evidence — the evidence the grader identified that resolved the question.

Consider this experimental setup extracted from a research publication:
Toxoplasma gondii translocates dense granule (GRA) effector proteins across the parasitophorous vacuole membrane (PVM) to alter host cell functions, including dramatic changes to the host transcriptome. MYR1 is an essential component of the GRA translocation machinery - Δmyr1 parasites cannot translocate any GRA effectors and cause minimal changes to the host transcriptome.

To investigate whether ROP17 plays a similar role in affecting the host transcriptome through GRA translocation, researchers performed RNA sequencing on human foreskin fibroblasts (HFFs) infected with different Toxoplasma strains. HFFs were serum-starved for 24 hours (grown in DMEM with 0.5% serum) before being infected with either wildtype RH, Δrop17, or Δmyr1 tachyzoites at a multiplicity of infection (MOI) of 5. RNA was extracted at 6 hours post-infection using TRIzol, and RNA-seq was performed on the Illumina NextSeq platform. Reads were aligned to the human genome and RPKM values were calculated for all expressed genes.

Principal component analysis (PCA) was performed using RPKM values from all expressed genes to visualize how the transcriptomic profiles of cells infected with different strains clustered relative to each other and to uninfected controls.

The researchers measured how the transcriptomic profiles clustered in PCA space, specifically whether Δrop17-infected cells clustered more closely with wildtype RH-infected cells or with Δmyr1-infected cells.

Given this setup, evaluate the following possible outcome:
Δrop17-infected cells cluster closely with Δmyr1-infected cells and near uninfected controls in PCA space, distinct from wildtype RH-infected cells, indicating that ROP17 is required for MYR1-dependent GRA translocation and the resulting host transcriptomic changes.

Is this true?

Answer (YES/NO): NO